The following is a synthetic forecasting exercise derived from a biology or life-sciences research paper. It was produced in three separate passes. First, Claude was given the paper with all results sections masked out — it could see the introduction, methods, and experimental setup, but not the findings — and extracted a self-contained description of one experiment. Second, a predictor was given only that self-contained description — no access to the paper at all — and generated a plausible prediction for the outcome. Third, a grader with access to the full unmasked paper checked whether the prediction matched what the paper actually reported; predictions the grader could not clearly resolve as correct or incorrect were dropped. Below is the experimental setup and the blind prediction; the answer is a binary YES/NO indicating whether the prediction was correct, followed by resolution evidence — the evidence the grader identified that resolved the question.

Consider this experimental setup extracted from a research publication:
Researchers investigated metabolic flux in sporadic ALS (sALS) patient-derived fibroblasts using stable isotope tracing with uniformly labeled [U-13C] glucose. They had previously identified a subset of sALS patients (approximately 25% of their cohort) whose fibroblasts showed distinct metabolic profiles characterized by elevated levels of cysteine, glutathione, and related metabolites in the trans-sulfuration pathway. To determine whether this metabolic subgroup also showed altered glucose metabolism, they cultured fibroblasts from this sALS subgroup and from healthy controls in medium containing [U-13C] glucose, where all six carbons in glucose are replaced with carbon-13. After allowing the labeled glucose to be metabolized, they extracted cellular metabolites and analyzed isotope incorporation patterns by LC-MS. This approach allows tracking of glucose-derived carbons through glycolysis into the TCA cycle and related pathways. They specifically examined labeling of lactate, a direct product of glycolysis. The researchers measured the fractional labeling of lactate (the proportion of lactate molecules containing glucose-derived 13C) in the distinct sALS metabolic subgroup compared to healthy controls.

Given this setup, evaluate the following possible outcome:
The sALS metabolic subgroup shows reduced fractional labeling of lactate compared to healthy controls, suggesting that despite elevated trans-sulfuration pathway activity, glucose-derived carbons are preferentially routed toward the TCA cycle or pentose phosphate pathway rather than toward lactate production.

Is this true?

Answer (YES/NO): NO